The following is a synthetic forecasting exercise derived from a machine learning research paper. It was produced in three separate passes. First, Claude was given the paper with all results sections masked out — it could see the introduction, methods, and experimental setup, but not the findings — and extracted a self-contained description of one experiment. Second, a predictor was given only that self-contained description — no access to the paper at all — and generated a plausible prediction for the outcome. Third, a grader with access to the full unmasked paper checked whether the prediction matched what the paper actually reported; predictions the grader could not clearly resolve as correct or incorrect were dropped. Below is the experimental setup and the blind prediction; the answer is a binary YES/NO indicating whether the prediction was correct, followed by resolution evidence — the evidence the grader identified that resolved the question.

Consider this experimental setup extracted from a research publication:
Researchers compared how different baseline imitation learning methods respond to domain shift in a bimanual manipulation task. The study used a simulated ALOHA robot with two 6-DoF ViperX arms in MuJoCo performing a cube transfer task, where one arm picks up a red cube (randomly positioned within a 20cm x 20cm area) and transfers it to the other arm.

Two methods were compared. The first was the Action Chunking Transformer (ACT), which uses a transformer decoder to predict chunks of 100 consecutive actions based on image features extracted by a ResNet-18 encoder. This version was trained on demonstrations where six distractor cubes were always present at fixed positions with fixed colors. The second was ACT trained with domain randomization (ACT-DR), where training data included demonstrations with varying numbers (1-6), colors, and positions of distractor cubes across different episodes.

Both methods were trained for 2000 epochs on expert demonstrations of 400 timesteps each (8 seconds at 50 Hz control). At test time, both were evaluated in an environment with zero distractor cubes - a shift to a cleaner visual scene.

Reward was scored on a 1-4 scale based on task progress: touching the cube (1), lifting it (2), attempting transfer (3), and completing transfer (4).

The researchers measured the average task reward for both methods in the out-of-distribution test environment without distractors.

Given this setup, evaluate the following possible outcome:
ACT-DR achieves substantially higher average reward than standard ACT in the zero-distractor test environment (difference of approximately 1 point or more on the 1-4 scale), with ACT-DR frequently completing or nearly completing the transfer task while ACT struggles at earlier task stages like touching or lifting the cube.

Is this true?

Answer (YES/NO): NO